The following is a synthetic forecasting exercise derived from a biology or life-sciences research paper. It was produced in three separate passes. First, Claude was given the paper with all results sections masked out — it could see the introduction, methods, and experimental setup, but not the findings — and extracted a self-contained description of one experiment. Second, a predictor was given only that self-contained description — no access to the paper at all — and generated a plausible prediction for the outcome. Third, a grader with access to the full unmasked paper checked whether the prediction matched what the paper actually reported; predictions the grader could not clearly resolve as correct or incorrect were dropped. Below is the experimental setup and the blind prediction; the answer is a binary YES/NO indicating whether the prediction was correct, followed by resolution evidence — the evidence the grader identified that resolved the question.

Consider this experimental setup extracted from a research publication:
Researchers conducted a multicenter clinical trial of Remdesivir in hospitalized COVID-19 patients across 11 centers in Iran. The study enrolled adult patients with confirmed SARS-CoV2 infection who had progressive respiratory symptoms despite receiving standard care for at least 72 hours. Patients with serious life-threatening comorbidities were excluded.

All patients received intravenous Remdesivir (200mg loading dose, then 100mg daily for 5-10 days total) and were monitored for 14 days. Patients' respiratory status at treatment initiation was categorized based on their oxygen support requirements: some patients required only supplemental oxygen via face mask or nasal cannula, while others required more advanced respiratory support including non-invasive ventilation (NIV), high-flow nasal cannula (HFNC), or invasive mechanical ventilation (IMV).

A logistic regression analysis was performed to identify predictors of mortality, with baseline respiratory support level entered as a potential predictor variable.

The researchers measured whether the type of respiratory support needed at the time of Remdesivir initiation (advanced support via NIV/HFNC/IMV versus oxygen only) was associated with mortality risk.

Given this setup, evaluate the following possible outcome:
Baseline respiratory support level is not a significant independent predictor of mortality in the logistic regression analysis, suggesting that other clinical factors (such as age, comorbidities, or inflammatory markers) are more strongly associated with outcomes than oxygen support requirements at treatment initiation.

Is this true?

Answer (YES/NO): NO